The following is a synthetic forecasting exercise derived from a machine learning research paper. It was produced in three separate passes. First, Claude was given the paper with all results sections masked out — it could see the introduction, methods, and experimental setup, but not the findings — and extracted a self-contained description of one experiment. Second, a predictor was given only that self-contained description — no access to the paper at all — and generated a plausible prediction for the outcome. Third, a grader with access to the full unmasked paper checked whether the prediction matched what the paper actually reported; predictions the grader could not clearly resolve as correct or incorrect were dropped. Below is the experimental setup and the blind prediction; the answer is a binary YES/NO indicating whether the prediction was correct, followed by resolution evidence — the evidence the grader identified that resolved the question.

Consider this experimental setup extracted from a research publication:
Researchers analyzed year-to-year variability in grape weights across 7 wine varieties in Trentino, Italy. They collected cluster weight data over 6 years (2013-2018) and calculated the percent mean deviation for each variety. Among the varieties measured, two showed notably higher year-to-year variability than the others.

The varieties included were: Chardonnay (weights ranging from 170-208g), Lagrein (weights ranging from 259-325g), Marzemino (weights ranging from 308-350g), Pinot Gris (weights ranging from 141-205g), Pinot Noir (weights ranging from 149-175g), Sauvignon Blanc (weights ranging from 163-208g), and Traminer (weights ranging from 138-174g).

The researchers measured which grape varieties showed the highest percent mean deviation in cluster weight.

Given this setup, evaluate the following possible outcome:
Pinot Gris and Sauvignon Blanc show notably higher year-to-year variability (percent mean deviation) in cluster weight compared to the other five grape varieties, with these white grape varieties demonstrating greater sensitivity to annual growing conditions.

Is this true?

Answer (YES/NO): YES